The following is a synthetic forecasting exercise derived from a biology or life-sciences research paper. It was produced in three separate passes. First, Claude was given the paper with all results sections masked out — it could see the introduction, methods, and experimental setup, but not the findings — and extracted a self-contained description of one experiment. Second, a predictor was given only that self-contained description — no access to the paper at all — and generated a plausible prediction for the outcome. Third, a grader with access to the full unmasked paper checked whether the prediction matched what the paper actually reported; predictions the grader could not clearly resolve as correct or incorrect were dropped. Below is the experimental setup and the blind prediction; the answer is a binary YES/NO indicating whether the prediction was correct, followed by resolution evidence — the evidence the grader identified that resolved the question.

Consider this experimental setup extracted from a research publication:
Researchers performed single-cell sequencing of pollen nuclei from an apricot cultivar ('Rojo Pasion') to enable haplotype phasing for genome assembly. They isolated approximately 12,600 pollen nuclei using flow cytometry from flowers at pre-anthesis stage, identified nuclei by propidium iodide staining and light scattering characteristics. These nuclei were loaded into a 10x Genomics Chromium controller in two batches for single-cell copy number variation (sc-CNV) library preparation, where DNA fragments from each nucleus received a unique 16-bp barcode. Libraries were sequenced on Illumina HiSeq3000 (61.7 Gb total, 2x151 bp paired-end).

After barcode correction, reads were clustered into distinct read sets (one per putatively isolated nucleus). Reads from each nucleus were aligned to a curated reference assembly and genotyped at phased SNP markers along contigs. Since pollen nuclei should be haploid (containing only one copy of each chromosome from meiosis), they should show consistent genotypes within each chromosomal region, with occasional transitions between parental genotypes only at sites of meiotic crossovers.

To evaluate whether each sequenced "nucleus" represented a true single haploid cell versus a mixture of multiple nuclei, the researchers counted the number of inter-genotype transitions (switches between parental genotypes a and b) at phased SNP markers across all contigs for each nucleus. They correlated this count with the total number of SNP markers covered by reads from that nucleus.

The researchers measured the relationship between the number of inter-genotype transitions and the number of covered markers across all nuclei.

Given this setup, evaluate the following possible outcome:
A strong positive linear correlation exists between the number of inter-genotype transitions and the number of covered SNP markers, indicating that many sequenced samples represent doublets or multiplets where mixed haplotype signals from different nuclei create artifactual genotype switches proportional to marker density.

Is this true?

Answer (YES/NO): NO